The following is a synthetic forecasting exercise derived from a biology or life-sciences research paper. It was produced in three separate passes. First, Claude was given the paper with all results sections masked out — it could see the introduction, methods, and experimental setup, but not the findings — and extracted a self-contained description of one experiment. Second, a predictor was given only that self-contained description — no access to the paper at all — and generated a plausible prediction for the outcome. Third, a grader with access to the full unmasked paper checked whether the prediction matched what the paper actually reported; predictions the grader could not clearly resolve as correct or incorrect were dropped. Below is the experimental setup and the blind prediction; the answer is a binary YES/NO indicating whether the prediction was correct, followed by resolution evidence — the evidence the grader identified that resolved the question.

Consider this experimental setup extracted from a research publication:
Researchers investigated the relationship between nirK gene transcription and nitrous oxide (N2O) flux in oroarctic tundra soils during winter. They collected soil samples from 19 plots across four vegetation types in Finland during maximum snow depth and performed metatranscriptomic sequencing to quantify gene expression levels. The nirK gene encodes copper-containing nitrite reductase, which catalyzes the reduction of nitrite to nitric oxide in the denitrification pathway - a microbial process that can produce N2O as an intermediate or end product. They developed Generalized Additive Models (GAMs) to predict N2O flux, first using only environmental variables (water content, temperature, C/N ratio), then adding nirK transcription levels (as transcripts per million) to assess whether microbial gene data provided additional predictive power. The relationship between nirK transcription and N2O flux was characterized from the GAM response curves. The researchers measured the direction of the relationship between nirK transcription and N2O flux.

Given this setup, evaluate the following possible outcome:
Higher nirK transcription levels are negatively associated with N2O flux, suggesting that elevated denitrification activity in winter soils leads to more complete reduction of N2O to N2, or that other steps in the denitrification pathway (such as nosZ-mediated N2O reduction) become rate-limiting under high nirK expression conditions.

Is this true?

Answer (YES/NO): NO